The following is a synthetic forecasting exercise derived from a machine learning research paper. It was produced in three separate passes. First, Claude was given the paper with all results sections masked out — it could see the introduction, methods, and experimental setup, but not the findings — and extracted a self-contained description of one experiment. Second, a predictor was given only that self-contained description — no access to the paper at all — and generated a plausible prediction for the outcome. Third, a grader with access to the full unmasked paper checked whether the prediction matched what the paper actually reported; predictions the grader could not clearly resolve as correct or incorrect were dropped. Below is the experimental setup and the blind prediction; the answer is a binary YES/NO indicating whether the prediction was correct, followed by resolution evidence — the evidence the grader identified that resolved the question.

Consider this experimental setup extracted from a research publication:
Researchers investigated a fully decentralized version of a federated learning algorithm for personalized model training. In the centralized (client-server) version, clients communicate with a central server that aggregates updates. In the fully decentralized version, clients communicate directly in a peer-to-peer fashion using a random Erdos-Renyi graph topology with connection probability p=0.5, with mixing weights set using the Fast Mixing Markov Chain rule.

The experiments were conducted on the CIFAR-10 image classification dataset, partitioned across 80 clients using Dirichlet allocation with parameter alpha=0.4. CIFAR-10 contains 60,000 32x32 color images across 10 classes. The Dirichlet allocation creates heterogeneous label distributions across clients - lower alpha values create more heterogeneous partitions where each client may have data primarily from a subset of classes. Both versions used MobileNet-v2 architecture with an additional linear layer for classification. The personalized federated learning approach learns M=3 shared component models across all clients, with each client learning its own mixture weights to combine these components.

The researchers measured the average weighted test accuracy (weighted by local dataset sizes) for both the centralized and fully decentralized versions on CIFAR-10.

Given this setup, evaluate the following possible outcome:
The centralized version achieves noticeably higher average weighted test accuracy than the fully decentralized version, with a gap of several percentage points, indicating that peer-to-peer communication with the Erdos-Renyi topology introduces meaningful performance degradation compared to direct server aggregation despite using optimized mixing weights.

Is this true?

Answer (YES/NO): YES